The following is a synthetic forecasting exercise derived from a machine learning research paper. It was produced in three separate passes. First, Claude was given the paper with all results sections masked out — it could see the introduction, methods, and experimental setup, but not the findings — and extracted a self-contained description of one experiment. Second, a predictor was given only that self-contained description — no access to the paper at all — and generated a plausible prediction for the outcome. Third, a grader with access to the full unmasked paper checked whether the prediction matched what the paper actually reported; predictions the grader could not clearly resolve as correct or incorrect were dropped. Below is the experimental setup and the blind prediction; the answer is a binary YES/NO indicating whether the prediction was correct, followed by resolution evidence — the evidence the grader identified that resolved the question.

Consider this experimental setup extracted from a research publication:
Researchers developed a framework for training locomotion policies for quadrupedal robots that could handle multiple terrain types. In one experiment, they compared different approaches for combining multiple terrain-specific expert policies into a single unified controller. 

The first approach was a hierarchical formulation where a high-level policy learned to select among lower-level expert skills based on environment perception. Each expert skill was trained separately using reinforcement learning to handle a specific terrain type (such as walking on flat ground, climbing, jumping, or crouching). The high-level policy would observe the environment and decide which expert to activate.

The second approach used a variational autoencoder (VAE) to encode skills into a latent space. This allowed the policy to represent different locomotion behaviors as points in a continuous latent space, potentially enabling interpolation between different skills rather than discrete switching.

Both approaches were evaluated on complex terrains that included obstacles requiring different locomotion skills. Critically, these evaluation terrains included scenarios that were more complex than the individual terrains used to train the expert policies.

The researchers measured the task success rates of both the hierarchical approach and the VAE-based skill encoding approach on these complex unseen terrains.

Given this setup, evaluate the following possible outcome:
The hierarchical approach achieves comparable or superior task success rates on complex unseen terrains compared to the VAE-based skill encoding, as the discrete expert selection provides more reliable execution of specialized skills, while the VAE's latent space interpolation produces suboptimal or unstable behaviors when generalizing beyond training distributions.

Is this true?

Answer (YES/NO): NO